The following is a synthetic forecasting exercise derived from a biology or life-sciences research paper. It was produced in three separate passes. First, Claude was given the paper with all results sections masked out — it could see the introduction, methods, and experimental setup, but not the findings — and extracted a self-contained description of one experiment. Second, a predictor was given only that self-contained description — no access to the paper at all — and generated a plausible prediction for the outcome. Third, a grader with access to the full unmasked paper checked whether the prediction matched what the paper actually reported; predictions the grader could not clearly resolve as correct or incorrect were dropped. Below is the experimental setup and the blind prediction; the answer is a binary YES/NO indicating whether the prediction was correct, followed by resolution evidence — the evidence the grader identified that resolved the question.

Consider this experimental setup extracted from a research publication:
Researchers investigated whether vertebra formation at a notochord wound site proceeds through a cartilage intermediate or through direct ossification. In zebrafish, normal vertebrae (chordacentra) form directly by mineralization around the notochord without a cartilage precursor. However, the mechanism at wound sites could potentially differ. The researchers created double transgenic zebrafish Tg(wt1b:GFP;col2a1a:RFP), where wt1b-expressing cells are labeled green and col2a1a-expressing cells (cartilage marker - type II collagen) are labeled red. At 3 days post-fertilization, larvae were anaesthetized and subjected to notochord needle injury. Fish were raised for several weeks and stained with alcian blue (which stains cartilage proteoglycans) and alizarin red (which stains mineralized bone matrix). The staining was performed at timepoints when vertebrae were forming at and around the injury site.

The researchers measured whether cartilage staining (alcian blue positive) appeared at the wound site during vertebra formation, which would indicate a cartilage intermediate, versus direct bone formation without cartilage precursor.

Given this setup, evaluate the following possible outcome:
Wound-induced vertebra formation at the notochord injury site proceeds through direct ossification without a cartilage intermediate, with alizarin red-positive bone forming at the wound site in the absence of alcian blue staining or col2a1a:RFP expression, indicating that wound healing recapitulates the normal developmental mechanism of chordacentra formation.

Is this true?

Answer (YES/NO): NO